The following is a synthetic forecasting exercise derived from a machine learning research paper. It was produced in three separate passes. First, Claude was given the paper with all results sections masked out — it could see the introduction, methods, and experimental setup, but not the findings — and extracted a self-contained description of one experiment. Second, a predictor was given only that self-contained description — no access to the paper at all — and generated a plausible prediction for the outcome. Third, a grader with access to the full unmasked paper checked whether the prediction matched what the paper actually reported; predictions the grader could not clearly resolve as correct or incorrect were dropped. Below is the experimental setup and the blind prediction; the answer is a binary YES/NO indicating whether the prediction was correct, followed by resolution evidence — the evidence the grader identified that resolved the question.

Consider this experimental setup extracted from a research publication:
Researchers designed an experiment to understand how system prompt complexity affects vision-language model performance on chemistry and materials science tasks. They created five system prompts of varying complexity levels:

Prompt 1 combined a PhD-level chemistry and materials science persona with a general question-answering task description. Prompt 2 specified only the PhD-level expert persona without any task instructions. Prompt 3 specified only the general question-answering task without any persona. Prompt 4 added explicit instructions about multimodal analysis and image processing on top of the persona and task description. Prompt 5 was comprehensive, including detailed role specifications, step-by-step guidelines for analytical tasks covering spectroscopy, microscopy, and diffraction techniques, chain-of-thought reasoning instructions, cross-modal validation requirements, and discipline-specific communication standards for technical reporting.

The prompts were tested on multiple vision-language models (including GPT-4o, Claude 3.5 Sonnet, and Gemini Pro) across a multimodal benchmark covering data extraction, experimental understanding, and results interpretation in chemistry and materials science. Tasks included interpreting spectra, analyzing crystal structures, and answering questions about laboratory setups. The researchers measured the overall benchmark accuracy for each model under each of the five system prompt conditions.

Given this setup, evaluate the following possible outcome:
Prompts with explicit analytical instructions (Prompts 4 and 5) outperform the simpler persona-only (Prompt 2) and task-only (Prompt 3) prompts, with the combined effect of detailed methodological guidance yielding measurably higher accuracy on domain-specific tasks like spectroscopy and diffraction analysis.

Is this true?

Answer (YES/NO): NO